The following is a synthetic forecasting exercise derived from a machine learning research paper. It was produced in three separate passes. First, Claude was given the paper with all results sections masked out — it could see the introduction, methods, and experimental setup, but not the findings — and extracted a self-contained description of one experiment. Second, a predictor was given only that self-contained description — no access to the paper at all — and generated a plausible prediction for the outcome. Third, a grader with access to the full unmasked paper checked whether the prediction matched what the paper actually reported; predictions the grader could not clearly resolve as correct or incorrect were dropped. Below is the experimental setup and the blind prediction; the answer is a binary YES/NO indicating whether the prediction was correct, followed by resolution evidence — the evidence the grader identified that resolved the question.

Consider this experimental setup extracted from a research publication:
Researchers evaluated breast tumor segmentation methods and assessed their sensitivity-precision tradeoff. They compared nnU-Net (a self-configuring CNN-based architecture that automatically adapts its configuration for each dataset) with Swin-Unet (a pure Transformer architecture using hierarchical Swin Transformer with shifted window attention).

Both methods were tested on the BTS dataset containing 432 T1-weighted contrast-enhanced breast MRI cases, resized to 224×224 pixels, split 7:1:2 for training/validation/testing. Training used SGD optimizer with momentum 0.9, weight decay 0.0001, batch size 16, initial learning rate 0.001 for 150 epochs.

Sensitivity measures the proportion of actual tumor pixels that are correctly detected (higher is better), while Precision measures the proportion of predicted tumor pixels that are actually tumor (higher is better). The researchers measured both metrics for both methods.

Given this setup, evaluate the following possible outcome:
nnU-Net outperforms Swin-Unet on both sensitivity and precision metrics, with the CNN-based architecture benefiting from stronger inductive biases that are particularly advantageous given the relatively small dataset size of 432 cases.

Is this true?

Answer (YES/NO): NO